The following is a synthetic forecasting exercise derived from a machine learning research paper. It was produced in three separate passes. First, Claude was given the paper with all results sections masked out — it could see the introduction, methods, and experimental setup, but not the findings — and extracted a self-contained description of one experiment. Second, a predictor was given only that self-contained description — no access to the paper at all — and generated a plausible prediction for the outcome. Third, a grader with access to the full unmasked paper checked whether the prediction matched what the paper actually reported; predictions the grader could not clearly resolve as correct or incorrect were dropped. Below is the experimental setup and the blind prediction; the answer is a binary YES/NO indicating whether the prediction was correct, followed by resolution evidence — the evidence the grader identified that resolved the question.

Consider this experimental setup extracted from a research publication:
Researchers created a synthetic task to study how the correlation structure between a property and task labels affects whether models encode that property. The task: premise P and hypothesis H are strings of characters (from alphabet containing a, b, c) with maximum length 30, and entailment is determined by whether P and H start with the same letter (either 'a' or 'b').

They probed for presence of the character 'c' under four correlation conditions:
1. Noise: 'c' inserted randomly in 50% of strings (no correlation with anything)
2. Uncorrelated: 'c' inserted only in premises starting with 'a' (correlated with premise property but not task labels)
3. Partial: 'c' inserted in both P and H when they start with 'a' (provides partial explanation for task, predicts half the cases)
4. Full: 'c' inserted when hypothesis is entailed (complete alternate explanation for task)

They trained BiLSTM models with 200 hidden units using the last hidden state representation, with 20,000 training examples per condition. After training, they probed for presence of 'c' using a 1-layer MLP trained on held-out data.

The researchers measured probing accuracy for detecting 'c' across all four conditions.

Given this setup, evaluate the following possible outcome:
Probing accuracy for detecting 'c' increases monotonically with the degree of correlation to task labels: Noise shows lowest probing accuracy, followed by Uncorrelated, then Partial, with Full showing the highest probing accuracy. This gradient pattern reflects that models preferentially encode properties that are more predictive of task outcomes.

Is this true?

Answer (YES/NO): NO